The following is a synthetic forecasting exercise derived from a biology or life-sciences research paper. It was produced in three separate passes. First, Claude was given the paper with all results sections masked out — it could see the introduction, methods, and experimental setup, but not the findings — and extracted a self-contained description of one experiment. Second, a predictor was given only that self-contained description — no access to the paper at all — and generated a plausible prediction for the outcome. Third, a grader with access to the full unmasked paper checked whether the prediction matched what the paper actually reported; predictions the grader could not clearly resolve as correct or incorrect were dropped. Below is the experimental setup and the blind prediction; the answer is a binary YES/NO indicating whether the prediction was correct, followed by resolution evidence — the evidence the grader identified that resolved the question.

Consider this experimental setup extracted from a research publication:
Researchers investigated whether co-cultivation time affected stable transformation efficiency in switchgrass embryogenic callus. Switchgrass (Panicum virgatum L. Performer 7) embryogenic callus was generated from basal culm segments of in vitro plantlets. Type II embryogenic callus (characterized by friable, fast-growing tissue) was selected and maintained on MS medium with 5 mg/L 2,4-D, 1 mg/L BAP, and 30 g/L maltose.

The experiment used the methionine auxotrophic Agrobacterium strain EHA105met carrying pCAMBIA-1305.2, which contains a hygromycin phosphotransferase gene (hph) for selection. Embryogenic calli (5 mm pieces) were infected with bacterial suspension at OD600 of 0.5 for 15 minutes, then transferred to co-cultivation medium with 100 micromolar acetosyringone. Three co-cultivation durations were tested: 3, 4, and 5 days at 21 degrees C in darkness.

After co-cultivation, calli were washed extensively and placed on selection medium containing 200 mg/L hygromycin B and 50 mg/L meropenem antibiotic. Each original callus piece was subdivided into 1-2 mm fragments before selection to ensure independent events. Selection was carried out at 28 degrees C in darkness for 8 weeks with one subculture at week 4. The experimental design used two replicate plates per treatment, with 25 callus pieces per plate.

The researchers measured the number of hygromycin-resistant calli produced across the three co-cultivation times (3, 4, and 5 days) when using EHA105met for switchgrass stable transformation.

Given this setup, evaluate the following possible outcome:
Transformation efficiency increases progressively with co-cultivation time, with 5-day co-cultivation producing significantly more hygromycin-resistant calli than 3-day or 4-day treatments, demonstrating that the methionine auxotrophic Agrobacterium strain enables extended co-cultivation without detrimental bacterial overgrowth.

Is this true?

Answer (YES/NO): NO